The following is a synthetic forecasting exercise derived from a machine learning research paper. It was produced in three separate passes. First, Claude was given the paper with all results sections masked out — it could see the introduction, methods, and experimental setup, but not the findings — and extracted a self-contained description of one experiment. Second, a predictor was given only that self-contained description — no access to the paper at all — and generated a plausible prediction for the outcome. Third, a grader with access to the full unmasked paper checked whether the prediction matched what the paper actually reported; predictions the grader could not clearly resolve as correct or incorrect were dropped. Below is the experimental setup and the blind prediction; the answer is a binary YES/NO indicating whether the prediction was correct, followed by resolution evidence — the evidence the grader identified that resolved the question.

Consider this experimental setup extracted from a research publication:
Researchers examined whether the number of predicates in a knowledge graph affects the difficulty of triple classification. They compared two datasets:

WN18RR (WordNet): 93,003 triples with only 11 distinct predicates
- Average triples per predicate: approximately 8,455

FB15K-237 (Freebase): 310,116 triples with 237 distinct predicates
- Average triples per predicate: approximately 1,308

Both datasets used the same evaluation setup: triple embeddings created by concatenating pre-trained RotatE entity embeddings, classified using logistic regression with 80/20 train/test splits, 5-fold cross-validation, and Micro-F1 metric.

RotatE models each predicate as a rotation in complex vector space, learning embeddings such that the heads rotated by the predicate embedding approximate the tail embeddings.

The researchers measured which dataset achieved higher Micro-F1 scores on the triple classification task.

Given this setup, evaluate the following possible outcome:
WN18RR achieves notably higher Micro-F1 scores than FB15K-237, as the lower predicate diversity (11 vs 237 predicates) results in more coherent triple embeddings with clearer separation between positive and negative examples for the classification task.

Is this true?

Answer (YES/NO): NO